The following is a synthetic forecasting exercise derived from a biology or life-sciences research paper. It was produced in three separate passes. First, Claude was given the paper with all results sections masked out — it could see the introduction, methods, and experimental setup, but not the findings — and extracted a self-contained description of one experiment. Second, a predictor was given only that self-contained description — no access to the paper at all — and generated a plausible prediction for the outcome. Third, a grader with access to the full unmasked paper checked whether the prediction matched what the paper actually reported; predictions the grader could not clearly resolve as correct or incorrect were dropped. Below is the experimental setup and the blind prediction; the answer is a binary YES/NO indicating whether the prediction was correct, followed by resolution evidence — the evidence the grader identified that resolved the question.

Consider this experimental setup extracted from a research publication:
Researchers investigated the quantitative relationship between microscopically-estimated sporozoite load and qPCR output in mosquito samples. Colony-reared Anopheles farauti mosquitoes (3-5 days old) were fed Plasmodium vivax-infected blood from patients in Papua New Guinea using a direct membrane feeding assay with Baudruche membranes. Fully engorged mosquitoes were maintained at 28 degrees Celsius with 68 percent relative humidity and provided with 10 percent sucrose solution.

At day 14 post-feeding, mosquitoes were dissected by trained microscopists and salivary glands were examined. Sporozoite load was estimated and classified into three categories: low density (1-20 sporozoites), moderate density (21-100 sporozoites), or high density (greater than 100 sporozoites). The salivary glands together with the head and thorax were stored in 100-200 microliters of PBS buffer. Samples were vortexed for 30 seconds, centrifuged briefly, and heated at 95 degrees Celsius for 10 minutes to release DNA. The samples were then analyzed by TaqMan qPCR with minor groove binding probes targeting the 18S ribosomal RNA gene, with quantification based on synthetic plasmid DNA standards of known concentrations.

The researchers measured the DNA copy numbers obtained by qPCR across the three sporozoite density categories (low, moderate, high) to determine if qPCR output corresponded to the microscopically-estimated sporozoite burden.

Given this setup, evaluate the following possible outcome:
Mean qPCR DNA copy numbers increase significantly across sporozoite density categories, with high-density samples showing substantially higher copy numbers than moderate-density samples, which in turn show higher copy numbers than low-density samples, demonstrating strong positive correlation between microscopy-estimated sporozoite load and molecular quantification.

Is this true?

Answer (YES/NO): NO